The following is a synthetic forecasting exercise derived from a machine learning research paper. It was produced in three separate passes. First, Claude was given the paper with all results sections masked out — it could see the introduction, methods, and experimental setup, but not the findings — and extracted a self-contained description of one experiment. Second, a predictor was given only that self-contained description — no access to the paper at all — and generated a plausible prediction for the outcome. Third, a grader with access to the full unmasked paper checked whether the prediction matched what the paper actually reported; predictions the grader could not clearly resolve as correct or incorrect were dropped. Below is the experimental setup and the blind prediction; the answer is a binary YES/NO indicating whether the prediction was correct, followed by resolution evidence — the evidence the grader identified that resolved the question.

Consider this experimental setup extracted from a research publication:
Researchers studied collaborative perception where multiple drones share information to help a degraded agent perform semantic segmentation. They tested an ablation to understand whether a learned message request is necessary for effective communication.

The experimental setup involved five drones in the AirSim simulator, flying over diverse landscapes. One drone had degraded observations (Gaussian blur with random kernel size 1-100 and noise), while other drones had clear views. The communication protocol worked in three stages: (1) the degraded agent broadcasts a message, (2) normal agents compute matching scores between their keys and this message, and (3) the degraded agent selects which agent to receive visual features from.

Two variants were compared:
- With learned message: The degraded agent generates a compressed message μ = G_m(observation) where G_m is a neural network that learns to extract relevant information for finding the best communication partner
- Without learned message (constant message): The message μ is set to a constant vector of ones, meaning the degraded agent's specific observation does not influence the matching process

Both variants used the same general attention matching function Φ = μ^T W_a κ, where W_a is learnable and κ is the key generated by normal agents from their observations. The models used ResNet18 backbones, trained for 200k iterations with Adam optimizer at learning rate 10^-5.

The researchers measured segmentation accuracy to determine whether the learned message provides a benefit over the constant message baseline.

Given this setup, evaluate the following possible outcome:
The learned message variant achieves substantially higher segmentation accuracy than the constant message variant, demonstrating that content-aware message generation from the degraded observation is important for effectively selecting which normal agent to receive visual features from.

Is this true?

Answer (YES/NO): YES